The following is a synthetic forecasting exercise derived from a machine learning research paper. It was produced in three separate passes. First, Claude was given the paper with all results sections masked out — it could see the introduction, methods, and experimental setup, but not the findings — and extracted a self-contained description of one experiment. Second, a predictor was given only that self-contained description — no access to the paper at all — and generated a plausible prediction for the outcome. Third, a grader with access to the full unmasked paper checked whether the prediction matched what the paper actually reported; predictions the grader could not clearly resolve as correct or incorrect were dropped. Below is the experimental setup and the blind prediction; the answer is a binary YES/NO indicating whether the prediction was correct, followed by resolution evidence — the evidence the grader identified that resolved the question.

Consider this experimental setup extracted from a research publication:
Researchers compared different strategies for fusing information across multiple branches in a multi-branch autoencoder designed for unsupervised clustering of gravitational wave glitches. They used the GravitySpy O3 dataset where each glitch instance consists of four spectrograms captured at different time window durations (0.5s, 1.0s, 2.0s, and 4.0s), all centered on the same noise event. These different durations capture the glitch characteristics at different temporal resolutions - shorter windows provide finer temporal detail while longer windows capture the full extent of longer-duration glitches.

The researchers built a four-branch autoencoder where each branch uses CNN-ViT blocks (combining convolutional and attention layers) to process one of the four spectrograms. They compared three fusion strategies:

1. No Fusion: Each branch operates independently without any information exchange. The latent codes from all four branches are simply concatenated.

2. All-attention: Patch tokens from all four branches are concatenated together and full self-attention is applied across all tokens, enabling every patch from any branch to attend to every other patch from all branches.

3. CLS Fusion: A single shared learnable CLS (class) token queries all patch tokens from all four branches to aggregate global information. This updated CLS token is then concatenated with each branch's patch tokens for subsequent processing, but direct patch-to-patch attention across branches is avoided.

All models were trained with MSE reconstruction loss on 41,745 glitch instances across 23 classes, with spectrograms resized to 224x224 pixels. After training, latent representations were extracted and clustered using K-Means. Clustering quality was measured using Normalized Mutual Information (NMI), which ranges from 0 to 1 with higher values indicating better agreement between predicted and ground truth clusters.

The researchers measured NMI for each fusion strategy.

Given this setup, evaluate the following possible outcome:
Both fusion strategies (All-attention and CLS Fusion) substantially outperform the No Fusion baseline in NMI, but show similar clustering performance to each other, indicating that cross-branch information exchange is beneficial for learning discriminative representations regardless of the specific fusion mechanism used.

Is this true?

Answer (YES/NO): NO